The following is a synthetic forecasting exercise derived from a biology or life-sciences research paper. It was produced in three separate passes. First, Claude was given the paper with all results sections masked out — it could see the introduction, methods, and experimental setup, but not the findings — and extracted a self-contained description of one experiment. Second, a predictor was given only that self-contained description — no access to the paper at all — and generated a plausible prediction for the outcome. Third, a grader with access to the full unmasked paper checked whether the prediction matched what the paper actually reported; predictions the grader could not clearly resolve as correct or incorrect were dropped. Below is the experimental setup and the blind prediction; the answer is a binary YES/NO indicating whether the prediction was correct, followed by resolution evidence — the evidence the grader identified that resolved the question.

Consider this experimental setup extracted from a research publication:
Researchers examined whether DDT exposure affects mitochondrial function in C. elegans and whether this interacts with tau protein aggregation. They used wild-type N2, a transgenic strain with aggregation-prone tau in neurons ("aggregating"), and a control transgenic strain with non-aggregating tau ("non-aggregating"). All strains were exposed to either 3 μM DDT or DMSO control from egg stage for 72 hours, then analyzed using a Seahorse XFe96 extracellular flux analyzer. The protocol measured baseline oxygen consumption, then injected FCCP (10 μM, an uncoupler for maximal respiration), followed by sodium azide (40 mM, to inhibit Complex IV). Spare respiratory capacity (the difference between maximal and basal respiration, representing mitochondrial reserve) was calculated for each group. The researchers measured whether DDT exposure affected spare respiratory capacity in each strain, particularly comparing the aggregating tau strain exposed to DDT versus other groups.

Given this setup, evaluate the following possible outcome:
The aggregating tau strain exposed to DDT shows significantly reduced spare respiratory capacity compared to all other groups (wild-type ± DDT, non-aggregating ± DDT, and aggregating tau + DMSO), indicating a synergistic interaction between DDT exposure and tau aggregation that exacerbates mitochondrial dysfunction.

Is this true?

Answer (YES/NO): NO